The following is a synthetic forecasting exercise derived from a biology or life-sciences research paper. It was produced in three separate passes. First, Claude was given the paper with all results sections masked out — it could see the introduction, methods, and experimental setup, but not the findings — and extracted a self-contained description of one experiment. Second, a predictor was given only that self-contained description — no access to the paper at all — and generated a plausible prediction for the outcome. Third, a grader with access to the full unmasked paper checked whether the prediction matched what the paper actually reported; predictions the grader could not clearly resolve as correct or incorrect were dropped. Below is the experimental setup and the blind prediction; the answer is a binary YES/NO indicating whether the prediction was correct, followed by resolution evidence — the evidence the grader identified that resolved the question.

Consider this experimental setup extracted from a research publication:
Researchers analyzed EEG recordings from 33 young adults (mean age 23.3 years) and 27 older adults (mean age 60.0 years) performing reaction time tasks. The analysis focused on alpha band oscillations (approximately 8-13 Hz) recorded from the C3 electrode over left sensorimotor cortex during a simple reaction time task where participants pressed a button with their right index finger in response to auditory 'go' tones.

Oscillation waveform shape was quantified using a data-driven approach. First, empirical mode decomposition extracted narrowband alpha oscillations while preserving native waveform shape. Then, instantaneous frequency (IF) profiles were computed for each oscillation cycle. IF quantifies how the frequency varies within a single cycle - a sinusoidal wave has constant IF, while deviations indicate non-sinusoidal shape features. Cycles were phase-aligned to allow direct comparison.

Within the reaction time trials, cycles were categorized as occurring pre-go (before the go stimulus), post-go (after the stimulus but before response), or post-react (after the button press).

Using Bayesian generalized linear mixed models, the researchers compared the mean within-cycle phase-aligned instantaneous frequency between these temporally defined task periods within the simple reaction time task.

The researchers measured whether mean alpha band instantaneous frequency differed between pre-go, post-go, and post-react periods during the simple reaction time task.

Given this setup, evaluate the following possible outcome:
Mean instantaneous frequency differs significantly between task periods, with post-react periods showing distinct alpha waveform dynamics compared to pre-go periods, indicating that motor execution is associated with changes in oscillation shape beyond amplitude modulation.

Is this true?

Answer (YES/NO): NO